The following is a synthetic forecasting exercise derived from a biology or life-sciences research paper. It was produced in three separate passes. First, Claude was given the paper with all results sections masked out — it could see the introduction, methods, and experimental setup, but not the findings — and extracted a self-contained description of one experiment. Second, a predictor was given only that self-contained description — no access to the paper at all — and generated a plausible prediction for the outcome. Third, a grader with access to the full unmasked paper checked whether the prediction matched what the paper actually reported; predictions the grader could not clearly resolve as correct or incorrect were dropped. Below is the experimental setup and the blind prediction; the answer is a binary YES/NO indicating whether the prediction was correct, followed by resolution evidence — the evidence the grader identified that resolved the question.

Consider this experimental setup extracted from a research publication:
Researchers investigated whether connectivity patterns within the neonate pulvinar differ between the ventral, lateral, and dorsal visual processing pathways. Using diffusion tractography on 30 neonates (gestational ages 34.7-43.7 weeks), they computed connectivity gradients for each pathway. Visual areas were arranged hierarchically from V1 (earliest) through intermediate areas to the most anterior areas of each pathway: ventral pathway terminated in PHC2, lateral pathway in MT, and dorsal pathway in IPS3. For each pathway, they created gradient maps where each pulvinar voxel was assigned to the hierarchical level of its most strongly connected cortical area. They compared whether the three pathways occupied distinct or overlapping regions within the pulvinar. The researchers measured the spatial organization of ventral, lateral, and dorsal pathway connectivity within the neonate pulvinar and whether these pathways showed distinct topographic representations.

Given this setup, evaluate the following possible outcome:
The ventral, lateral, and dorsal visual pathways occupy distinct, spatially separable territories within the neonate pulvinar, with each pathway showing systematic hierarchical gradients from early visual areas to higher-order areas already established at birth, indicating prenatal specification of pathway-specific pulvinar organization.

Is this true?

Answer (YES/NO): NO